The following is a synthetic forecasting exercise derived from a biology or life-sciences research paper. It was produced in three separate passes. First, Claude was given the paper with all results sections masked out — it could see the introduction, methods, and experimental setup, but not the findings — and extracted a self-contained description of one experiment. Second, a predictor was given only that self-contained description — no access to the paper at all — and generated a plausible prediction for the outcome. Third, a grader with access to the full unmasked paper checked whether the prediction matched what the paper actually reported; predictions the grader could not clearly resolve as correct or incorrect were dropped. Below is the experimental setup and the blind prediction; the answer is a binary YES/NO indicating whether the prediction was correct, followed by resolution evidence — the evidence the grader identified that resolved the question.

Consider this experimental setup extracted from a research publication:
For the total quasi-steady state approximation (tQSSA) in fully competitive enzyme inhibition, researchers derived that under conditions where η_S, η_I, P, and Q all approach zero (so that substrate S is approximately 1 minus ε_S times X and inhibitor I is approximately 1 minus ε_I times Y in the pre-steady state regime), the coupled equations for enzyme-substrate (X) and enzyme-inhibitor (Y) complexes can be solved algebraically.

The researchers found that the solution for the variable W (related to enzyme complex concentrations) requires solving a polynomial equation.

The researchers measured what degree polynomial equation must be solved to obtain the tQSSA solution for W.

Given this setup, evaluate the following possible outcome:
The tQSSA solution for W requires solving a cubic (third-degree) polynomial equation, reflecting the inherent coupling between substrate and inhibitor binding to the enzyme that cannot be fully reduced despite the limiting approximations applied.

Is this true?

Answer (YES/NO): YES